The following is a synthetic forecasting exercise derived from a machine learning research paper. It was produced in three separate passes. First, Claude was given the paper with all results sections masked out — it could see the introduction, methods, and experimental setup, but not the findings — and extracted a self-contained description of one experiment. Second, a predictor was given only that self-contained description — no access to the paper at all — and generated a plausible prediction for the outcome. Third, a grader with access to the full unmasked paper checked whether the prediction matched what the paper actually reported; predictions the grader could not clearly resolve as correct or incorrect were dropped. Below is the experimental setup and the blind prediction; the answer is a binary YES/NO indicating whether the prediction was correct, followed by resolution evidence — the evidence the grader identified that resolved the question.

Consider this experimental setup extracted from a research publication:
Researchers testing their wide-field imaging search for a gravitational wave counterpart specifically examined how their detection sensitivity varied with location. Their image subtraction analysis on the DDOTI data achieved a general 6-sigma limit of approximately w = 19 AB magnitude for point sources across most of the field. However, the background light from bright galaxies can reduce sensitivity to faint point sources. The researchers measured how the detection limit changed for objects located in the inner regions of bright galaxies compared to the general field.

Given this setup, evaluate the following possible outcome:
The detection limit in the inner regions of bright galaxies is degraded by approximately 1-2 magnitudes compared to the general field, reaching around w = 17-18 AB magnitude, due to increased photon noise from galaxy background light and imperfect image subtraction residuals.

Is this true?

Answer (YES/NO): NO